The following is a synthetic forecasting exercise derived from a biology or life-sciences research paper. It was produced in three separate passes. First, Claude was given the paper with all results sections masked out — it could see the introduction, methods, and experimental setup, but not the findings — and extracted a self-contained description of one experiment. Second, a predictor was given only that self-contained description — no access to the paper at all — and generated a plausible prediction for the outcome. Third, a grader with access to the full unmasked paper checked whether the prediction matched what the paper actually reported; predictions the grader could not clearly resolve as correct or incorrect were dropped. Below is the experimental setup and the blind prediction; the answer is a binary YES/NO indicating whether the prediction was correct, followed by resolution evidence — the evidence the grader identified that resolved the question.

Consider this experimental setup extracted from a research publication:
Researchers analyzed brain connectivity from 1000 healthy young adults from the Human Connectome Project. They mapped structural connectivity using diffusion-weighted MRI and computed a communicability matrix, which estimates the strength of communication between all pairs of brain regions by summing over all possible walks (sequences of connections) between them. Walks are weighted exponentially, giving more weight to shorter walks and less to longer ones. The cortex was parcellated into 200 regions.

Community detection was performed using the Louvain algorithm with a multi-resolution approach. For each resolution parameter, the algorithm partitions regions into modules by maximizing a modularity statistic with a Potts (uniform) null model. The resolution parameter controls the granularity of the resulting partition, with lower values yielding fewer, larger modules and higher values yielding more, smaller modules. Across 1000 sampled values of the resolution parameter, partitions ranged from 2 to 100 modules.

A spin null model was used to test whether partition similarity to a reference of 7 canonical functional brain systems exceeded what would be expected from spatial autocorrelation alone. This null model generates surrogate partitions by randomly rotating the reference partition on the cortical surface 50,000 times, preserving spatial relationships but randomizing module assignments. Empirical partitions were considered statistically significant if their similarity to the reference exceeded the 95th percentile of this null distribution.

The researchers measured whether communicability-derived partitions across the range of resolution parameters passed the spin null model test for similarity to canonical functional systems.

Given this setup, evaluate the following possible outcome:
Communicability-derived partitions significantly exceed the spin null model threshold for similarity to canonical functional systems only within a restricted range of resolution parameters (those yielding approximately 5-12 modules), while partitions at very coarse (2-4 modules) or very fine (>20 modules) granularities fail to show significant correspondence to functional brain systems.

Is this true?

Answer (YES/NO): NO